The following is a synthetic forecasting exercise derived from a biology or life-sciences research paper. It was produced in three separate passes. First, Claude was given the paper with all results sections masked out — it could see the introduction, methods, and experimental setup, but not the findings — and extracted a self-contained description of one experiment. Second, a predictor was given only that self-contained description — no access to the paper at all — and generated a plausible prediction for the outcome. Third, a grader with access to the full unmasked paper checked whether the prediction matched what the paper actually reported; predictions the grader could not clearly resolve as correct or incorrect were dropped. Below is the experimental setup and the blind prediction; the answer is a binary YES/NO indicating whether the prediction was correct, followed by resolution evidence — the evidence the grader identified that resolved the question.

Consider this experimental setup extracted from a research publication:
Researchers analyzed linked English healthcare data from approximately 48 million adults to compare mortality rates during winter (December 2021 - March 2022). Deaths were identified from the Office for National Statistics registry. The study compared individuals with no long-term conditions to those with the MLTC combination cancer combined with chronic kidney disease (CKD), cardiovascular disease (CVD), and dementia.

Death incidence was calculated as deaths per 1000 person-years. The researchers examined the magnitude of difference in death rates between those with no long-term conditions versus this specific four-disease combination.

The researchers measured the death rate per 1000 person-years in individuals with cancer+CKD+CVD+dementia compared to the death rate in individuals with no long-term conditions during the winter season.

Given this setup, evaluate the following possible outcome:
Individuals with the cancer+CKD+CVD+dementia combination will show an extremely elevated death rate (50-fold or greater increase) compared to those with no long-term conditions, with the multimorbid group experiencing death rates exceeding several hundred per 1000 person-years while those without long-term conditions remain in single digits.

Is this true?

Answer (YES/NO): YES